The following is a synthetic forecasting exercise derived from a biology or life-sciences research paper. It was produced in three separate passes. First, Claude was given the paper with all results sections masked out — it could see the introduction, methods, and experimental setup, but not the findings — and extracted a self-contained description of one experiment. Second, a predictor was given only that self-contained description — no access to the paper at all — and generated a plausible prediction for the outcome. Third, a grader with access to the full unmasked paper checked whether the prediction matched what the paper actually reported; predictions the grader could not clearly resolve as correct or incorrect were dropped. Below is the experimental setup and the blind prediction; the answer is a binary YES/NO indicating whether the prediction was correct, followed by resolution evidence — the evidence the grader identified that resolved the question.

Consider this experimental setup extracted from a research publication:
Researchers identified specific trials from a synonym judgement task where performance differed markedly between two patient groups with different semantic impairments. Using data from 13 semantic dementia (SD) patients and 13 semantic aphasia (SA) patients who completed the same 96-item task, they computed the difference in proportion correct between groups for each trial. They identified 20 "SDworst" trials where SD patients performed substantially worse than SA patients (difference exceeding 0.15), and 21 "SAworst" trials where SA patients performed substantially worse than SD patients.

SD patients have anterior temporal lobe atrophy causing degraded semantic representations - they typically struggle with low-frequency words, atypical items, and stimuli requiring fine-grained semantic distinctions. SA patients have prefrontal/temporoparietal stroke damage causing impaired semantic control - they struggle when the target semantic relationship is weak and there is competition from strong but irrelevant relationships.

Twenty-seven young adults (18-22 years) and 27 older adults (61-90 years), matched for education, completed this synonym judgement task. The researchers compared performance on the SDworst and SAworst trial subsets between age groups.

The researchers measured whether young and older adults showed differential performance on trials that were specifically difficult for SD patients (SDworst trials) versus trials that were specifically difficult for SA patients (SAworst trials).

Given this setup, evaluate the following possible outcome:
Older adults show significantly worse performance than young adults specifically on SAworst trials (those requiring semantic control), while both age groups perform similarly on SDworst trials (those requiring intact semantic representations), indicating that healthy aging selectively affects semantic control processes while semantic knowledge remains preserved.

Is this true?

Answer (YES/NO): NO